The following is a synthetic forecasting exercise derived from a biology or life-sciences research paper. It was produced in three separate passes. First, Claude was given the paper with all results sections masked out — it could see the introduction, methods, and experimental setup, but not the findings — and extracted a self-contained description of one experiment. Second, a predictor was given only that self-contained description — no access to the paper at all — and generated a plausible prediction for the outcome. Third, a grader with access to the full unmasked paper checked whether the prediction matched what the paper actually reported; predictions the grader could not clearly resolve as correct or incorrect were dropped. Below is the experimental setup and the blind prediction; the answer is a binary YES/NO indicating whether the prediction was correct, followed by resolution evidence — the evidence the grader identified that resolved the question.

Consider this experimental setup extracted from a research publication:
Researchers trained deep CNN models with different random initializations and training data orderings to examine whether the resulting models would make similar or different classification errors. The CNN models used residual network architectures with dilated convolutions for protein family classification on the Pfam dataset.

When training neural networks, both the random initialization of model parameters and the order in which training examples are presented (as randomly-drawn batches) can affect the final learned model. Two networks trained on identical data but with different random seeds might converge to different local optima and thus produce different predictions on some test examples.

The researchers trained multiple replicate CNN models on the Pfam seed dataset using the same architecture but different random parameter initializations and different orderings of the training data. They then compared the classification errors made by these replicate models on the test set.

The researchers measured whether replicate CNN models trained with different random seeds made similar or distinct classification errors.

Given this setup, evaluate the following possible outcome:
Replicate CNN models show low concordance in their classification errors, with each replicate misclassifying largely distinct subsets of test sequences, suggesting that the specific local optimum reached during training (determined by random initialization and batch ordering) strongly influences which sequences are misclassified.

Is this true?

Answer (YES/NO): YES